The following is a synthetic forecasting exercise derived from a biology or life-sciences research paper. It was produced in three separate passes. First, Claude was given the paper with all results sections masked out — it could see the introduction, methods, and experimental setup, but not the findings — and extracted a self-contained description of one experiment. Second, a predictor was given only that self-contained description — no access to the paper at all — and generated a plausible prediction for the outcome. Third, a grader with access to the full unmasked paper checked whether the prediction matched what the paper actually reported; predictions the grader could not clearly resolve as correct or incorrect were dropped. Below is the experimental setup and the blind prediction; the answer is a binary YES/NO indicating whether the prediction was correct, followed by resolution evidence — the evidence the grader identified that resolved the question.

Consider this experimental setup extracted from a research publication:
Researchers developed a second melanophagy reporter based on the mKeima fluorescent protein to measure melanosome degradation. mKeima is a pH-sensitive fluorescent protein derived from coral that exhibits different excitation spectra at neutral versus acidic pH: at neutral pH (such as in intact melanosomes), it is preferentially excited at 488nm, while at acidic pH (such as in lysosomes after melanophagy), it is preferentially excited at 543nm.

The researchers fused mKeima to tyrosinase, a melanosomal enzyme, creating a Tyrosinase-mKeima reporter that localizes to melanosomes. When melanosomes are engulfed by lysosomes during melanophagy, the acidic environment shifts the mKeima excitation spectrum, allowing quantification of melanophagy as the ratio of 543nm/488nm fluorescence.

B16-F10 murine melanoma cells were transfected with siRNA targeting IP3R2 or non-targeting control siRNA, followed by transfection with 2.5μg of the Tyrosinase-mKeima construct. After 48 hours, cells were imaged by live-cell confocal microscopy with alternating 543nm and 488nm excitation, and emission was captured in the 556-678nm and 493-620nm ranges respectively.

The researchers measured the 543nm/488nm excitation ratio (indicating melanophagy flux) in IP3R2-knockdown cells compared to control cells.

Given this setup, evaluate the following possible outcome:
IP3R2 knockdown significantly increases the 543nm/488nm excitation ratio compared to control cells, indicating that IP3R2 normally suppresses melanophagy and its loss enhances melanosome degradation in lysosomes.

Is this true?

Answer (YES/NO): YES